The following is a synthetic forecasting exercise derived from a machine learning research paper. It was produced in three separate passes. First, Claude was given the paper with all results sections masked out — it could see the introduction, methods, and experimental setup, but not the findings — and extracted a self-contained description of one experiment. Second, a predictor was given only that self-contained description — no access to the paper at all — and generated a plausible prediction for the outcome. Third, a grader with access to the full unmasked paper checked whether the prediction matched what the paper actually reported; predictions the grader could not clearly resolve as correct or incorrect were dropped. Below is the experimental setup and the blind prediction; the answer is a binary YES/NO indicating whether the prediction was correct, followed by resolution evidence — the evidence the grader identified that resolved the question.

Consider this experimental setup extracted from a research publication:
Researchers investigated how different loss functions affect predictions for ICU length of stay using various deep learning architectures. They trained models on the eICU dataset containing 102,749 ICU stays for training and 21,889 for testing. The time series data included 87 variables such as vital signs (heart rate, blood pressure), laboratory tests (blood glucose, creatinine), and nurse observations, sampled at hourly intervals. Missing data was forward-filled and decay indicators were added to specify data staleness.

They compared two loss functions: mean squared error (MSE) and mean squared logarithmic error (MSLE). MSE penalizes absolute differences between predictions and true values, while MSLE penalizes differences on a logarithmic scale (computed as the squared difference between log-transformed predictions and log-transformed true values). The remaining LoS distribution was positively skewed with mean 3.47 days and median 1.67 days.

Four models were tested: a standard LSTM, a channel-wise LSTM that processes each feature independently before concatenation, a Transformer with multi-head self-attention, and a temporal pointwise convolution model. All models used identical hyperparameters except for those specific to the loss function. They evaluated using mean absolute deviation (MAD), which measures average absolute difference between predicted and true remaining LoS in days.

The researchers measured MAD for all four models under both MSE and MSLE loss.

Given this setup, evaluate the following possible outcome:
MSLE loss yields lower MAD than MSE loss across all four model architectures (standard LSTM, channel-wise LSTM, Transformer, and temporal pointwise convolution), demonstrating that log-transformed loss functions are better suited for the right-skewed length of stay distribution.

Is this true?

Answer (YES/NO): YES